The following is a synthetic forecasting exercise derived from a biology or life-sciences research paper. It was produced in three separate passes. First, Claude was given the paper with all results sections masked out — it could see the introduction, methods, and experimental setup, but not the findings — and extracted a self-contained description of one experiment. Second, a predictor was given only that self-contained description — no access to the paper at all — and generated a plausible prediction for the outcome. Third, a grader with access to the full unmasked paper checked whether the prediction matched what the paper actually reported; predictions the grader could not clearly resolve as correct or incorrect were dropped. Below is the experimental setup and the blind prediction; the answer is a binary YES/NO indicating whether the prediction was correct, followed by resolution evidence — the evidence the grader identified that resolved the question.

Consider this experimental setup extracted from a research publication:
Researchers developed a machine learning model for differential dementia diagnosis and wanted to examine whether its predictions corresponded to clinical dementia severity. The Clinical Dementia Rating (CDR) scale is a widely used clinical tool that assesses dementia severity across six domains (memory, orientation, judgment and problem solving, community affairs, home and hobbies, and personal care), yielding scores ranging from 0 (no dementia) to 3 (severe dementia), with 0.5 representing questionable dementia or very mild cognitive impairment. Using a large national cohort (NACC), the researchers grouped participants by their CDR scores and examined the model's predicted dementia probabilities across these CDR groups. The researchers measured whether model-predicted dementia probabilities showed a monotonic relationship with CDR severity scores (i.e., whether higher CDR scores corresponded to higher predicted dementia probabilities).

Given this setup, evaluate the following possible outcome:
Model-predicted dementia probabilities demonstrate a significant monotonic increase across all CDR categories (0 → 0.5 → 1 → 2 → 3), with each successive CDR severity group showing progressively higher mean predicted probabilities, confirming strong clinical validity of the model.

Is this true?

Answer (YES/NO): NO